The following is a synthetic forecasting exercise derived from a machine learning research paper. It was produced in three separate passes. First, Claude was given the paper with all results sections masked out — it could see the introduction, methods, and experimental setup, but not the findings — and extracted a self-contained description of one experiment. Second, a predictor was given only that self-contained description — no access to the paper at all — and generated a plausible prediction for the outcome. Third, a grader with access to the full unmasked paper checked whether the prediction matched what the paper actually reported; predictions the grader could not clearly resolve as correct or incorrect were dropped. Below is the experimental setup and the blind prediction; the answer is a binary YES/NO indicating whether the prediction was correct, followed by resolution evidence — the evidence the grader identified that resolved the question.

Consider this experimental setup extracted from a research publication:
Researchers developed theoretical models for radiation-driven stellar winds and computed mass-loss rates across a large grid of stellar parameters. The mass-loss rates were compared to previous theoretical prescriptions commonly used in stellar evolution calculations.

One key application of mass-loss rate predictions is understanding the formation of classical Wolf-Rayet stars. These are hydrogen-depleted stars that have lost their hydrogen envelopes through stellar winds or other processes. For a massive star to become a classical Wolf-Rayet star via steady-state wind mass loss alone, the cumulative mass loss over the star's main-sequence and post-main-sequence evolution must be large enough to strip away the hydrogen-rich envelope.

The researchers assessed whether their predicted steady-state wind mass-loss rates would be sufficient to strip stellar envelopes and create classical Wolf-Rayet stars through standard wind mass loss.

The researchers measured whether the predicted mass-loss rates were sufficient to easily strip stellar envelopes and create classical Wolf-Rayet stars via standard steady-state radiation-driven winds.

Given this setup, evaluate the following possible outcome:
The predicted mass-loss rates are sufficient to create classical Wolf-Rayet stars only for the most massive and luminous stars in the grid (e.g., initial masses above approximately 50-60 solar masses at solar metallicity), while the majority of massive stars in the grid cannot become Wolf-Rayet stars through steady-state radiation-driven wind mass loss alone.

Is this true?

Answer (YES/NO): NO